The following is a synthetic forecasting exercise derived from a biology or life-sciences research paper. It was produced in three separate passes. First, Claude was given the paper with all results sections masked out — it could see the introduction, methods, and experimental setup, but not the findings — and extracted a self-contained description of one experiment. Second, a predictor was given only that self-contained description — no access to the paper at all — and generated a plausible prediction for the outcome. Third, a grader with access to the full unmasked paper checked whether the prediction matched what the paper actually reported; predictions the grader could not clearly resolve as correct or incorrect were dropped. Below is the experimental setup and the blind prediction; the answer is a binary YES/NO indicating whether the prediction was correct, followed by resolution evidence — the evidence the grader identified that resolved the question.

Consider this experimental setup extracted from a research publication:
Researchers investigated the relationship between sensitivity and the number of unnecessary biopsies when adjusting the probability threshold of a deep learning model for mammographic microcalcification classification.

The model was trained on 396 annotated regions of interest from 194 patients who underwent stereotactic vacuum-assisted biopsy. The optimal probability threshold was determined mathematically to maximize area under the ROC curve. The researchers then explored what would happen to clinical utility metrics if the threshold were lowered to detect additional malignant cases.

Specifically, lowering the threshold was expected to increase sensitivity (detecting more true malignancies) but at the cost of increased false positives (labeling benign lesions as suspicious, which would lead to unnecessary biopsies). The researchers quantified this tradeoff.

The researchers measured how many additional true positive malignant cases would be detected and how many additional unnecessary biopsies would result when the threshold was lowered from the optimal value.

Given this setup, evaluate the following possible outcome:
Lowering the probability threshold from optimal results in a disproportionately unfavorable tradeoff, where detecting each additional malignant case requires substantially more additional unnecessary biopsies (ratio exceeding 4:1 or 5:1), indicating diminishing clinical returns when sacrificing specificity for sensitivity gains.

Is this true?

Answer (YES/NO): NO